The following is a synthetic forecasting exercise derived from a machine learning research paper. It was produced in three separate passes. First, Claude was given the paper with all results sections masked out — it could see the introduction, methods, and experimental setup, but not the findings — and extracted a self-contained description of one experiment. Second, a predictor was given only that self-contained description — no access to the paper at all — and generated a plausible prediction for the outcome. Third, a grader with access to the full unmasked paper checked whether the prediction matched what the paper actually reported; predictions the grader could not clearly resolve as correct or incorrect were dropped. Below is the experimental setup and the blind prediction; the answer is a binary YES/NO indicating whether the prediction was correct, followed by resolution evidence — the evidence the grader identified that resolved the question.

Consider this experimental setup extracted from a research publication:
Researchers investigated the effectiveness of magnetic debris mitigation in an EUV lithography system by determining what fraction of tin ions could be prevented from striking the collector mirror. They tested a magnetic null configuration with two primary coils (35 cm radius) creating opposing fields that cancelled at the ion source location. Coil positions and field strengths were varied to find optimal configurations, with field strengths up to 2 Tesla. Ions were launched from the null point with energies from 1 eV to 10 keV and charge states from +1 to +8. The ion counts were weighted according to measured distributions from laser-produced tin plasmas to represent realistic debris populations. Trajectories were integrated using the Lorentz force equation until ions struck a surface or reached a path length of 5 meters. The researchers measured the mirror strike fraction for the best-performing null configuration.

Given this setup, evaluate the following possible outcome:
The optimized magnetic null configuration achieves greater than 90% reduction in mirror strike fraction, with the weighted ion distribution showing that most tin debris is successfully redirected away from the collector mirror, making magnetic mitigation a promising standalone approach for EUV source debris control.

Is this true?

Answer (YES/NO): NO